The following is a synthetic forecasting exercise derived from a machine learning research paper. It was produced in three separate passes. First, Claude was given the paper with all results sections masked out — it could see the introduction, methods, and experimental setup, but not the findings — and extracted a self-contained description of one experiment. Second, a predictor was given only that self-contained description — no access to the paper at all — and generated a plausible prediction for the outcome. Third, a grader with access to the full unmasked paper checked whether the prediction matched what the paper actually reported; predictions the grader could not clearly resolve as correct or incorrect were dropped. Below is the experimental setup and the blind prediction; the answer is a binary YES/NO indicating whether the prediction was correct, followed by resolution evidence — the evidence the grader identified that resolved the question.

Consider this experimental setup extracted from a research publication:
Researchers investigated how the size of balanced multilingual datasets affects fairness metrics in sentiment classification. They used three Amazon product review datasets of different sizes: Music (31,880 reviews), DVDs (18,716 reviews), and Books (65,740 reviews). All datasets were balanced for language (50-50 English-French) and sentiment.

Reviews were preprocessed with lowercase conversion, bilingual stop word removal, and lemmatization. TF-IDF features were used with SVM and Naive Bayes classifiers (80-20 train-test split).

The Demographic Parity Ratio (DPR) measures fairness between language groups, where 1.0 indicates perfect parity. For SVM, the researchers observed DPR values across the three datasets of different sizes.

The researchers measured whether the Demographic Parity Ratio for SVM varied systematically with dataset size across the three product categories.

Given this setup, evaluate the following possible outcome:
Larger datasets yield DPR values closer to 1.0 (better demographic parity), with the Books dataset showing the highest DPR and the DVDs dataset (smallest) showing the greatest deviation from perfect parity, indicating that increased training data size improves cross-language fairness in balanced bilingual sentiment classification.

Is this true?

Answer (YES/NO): NO